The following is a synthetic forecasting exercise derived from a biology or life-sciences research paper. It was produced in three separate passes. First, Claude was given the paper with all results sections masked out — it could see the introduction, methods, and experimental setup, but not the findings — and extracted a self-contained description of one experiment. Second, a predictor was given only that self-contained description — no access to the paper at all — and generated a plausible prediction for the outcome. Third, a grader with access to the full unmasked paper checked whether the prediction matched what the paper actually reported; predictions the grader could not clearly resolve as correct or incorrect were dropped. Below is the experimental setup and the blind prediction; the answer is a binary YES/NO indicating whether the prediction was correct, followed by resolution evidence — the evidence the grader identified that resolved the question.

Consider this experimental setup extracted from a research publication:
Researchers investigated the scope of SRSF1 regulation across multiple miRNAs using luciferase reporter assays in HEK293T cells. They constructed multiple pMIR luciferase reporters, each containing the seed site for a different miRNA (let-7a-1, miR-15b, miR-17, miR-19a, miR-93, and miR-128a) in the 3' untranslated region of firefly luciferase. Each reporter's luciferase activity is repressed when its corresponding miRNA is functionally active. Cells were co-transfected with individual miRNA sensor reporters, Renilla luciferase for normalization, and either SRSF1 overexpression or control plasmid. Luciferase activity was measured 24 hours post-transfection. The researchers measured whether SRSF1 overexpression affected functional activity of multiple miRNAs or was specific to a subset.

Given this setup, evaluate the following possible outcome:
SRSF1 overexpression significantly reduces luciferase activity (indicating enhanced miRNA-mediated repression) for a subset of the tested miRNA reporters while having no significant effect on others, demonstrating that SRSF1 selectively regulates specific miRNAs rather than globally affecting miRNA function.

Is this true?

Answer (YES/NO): NO